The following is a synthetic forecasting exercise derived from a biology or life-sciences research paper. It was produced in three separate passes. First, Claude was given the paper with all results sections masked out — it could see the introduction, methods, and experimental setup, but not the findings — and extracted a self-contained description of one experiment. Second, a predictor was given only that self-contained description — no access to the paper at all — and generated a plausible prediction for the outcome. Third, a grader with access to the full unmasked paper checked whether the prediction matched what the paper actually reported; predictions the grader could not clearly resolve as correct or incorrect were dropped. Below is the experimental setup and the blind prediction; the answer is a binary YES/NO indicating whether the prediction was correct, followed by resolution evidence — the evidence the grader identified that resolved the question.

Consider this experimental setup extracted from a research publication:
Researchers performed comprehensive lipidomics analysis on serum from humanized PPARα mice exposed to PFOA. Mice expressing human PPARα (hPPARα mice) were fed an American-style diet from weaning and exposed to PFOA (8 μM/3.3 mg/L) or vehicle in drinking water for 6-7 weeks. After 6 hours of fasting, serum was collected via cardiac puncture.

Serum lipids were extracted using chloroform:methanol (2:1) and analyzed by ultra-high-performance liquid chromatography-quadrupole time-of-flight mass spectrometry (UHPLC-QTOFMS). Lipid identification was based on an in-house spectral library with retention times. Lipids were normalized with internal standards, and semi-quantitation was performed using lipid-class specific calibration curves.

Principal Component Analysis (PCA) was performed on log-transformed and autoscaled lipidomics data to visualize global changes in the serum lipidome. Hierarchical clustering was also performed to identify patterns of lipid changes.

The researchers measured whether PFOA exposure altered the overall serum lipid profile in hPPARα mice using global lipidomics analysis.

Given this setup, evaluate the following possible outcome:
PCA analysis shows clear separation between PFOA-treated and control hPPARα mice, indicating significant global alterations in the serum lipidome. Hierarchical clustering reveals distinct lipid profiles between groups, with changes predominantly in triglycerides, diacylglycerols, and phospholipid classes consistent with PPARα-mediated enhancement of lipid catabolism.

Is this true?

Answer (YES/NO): NO